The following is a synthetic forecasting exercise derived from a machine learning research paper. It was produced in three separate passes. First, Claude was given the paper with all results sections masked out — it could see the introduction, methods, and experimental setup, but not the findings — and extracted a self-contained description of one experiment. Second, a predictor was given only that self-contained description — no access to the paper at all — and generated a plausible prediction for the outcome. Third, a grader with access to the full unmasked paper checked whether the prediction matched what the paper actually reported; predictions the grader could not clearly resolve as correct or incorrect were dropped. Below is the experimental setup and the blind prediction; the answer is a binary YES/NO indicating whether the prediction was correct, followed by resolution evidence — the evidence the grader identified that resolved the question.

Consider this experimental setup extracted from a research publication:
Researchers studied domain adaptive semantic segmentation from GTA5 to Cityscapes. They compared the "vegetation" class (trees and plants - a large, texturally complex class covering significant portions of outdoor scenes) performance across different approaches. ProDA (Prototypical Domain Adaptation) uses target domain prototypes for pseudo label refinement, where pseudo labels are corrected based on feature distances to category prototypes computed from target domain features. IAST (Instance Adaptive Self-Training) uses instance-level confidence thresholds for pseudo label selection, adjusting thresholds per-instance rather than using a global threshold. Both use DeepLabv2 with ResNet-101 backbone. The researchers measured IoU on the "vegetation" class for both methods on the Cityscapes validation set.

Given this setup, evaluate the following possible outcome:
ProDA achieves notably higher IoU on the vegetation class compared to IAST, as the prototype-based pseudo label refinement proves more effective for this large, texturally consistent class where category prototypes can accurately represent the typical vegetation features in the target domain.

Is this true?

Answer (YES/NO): NO